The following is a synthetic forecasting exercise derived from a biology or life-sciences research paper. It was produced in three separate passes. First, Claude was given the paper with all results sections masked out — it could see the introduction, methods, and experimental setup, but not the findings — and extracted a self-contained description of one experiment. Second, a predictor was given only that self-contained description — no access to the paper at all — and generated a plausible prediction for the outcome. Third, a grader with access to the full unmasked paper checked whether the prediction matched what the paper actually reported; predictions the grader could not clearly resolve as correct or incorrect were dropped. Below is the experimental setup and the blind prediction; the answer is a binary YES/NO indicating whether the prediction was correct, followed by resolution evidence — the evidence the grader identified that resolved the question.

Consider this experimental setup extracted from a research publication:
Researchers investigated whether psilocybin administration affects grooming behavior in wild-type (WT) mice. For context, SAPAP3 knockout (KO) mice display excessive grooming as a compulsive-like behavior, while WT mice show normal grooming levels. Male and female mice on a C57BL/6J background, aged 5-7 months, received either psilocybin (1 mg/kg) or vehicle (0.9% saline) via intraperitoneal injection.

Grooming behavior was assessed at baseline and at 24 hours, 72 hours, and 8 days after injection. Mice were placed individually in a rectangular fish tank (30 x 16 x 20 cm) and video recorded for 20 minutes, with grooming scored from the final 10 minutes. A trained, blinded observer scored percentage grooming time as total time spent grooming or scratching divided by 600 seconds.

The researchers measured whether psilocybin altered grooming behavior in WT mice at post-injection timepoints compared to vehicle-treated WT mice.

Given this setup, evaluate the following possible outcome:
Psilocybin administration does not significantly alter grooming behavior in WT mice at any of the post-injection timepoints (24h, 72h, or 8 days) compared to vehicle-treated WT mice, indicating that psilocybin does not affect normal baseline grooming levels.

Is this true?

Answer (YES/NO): NO